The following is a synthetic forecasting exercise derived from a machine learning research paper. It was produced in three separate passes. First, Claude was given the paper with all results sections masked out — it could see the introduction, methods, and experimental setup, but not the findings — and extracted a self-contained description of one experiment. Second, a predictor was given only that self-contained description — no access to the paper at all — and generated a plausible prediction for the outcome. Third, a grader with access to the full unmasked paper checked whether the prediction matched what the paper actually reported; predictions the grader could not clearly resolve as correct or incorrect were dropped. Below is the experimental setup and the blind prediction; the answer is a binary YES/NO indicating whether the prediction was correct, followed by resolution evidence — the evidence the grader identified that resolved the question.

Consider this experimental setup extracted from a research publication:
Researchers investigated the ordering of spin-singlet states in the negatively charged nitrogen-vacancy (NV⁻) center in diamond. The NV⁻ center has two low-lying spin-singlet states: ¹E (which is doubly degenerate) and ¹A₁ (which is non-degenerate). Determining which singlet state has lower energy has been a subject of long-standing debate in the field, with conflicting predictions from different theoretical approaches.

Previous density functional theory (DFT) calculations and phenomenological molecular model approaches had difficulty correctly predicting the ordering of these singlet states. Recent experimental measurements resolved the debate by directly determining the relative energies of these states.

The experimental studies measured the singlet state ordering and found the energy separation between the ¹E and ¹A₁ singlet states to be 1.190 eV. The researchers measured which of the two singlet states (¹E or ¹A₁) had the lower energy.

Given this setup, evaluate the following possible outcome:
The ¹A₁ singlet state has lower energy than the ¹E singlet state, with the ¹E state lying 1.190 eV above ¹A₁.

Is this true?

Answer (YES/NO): NO